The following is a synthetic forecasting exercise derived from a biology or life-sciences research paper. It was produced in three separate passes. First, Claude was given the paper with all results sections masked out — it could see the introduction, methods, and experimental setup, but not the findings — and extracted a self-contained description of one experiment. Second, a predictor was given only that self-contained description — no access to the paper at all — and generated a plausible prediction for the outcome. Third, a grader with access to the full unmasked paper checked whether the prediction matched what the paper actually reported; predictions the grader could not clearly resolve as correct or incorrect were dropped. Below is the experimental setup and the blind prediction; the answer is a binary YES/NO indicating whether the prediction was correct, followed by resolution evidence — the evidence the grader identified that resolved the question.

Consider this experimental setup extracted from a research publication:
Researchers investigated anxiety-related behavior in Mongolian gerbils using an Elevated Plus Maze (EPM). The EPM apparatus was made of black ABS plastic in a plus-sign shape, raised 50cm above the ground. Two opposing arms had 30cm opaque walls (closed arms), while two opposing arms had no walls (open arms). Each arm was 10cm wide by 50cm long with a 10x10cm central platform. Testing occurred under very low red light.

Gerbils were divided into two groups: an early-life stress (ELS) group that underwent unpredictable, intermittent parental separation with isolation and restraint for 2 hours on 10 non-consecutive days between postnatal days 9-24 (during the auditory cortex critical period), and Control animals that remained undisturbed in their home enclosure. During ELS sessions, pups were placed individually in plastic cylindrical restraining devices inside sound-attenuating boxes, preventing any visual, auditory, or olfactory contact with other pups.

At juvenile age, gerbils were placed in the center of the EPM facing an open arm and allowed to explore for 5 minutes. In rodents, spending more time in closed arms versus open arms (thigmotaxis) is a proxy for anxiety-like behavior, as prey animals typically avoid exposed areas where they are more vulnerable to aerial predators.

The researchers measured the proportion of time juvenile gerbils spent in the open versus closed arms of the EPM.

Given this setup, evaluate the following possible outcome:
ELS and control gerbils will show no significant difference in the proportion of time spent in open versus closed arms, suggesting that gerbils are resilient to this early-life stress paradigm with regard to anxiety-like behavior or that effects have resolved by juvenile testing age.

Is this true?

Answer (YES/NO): YES